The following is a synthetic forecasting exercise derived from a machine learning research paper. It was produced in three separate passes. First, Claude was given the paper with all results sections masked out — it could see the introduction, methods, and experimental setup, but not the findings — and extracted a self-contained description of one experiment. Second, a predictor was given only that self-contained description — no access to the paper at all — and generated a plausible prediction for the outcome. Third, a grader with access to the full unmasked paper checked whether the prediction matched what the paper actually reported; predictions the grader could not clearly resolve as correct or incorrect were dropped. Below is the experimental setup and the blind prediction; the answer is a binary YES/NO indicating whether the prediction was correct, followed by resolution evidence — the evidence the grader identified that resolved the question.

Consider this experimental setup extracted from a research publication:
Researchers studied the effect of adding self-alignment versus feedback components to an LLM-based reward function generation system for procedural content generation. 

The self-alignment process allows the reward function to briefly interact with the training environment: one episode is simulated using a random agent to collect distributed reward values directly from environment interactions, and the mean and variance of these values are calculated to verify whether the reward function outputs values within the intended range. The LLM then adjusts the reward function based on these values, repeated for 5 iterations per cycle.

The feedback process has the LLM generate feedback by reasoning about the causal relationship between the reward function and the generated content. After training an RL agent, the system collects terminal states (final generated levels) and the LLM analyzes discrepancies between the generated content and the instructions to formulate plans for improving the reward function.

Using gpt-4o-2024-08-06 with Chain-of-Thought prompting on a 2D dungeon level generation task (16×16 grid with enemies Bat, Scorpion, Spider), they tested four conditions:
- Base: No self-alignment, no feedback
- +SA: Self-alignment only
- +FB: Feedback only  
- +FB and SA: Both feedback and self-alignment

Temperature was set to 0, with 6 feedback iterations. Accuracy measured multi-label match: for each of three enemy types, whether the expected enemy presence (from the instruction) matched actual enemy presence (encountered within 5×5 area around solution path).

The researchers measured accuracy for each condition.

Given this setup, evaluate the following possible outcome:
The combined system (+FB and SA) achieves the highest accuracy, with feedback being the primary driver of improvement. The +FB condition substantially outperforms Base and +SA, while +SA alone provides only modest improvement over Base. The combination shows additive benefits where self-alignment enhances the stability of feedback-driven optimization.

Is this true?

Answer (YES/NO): NO